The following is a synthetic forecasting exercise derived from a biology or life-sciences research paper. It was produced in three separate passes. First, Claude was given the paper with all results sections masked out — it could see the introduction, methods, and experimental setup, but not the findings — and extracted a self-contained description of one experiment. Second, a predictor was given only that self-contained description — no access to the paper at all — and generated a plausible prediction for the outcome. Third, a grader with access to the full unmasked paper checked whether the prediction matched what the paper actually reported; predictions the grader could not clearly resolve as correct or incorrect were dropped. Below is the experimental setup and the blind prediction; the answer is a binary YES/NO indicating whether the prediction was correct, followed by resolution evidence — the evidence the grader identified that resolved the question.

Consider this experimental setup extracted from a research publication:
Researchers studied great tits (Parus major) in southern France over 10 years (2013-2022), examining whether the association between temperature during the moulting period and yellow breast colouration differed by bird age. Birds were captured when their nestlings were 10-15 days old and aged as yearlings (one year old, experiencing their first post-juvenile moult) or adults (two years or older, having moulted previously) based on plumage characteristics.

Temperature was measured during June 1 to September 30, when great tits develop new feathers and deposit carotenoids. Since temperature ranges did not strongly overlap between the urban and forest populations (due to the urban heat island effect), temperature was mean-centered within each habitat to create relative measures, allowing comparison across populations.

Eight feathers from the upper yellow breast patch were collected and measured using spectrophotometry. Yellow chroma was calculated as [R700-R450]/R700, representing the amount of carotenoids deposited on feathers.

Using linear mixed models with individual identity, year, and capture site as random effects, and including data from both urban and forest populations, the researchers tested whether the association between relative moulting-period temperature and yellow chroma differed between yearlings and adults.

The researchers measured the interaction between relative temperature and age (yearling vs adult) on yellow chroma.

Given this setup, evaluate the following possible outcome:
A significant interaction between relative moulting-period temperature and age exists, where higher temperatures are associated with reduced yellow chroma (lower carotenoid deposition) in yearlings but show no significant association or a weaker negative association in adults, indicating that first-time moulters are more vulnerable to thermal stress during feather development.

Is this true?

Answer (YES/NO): NO